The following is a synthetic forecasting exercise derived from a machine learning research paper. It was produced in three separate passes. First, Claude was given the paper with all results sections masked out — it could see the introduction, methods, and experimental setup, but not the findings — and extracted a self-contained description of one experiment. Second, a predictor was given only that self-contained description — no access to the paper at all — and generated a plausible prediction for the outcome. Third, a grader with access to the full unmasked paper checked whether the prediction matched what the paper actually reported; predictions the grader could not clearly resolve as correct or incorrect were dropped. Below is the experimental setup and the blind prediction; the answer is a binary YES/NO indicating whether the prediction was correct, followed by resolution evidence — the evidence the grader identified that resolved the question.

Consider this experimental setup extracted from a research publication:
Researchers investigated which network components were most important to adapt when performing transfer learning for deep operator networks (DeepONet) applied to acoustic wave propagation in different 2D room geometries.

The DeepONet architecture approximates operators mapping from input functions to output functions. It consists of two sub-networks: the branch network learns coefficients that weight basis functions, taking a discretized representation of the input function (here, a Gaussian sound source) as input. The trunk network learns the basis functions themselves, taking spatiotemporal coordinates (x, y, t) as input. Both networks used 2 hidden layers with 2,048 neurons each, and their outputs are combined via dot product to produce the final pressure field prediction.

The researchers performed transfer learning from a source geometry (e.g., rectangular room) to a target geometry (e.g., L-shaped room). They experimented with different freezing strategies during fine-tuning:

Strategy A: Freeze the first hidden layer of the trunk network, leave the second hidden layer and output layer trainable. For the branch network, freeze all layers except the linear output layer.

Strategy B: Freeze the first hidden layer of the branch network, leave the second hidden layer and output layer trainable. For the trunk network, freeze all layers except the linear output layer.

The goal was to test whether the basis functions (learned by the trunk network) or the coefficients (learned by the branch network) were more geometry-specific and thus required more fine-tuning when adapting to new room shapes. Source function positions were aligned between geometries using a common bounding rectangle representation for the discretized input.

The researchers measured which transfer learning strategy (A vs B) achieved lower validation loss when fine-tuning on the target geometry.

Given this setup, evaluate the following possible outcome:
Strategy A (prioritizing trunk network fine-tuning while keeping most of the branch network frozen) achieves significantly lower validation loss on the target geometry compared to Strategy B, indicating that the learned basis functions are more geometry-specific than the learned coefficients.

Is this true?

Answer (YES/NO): YES